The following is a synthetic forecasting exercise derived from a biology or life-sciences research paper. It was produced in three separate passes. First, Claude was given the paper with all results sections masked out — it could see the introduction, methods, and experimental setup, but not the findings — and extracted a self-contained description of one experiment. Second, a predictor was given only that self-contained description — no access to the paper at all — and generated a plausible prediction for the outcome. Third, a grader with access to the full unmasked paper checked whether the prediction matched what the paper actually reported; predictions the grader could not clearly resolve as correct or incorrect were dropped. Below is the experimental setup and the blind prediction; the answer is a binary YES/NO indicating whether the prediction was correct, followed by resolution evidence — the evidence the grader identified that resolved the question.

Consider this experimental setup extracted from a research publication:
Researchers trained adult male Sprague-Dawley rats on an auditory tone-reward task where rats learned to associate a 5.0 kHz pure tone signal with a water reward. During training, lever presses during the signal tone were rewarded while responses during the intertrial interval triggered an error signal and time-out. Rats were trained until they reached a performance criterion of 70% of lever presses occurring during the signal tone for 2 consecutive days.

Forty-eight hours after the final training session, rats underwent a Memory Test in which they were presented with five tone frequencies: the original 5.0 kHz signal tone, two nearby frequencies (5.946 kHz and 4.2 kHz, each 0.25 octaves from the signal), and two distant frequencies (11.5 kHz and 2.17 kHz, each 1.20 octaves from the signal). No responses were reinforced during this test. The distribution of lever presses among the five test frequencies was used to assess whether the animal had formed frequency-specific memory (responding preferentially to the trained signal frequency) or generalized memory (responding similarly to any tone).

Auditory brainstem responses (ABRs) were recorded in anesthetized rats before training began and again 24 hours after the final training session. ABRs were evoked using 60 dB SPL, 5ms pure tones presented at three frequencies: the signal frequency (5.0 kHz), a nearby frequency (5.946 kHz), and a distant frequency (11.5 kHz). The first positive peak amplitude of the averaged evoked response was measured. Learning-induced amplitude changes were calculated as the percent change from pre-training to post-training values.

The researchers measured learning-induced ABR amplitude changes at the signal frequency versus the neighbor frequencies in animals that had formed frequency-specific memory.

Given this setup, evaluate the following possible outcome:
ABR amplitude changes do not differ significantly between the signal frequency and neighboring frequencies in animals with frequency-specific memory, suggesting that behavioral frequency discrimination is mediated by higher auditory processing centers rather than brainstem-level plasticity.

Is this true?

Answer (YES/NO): NO